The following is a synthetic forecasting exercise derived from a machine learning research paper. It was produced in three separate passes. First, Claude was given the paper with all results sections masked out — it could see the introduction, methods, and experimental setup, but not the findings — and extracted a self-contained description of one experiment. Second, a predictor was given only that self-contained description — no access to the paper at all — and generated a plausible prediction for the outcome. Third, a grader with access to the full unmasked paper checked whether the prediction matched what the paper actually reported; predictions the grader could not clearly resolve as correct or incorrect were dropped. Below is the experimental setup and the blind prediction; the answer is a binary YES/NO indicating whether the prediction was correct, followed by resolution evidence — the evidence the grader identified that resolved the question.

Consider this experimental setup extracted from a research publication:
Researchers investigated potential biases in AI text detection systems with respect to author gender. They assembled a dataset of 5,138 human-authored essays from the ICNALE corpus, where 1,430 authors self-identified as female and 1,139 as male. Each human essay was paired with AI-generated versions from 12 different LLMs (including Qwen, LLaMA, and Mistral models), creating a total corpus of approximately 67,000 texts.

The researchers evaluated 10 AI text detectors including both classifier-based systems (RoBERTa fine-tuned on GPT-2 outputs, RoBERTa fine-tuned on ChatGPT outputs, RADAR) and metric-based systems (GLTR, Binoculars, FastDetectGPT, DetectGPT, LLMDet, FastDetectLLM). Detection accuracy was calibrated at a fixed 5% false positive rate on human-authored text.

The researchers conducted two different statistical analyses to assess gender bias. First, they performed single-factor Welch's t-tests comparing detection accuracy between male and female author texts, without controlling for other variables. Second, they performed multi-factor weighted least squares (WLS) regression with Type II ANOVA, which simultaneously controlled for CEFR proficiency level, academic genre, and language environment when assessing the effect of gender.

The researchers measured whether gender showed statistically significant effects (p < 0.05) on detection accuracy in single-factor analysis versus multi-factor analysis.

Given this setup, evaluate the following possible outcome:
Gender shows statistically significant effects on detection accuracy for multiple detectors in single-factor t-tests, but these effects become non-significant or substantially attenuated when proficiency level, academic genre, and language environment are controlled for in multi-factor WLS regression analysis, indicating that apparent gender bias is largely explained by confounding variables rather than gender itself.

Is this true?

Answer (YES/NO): YES